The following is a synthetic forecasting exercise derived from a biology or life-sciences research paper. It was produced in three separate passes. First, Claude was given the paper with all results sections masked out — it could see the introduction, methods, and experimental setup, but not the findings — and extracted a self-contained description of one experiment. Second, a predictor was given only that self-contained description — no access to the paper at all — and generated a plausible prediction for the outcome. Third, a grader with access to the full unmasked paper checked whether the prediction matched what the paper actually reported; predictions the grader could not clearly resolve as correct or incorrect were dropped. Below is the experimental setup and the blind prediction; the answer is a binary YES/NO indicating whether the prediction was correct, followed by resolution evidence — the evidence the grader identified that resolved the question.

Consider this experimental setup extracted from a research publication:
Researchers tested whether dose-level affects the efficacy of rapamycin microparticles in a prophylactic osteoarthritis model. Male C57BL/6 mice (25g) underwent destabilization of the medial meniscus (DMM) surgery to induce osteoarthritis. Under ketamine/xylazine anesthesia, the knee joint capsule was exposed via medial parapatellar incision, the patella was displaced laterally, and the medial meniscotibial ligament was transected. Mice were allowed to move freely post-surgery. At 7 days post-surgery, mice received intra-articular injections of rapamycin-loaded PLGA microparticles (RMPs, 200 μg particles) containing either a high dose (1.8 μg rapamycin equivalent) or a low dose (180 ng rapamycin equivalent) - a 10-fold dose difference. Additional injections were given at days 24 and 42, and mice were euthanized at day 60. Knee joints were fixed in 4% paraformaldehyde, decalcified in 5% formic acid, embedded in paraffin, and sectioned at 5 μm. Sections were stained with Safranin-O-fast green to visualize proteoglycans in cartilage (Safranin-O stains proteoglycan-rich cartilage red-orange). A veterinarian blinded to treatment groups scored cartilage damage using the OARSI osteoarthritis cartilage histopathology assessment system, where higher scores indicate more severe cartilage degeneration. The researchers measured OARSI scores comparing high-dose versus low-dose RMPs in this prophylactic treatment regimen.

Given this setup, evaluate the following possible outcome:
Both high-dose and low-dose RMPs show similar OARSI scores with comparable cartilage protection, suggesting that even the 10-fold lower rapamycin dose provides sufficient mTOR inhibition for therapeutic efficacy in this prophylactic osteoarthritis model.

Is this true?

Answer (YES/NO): NO